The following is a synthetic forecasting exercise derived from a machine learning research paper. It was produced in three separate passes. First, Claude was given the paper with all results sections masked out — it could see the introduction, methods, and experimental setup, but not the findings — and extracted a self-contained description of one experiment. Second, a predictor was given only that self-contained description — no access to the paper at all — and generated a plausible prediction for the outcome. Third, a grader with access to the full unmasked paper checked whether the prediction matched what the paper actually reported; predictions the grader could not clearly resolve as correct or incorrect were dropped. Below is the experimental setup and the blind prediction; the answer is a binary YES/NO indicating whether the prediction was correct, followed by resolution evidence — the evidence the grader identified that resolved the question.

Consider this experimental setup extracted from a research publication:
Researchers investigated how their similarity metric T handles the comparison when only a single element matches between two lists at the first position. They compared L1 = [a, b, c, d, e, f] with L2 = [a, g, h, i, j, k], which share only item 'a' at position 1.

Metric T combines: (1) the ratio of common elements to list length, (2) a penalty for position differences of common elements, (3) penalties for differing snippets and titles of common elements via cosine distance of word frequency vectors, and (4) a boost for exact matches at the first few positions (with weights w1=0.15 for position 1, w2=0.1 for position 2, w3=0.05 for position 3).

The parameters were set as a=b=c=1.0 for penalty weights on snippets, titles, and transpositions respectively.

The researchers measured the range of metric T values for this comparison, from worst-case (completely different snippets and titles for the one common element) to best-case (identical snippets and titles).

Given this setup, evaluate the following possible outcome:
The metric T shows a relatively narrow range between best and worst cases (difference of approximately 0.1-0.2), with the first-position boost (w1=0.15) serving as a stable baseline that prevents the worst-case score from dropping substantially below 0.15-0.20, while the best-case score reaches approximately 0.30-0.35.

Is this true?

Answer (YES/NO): NO